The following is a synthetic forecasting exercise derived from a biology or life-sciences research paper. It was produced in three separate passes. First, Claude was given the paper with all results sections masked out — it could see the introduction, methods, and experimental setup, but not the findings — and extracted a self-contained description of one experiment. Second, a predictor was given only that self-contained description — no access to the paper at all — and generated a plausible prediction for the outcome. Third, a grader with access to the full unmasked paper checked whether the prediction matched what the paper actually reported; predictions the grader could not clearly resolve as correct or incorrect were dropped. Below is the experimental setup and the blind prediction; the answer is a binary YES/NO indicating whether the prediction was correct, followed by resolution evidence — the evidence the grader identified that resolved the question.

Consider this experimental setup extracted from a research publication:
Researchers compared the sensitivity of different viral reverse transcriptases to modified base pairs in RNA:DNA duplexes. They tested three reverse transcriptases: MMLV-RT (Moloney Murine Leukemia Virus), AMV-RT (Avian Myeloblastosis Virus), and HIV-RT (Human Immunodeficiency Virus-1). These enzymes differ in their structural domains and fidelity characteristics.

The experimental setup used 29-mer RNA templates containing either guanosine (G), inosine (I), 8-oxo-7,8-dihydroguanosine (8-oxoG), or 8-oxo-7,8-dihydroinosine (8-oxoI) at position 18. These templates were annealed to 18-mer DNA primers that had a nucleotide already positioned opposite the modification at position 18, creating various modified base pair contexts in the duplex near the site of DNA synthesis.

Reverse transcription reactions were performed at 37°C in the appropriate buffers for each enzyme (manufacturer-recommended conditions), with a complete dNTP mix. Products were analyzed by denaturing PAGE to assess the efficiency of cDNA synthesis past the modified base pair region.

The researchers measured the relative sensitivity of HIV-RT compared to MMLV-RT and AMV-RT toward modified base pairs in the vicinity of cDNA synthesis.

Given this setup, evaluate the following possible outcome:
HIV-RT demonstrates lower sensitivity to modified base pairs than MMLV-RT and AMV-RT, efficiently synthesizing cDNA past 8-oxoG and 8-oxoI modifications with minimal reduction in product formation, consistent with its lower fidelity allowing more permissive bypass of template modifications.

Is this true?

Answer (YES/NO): NO